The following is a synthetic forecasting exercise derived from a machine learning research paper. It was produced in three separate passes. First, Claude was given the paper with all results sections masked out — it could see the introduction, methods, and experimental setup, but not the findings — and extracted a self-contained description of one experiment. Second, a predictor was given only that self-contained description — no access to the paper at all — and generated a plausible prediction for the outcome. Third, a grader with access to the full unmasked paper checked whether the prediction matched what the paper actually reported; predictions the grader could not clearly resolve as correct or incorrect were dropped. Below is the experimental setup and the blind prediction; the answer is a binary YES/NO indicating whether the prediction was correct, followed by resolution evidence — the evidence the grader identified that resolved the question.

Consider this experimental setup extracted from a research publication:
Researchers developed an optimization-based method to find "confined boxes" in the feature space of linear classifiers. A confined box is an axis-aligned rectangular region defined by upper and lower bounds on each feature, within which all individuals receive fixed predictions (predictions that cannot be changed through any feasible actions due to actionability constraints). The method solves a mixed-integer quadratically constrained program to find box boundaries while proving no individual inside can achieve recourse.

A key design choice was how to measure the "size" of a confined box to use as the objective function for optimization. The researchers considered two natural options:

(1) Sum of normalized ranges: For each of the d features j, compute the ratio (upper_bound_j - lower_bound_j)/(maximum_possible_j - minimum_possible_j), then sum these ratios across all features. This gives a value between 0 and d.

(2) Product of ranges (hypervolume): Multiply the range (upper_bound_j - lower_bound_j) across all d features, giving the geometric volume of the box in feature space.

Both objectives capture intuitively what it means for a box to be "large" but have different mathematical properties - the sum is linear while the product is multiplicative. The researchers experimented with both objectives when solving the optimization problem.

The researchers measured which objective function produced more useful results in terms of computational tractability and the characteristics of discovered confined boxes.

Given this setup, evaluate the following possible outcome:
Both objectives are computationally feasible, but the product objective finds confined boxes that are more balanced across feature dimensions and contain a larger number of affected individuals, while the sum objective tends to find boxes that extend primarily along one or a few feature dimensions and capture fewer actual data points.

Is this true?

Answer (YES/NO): NO